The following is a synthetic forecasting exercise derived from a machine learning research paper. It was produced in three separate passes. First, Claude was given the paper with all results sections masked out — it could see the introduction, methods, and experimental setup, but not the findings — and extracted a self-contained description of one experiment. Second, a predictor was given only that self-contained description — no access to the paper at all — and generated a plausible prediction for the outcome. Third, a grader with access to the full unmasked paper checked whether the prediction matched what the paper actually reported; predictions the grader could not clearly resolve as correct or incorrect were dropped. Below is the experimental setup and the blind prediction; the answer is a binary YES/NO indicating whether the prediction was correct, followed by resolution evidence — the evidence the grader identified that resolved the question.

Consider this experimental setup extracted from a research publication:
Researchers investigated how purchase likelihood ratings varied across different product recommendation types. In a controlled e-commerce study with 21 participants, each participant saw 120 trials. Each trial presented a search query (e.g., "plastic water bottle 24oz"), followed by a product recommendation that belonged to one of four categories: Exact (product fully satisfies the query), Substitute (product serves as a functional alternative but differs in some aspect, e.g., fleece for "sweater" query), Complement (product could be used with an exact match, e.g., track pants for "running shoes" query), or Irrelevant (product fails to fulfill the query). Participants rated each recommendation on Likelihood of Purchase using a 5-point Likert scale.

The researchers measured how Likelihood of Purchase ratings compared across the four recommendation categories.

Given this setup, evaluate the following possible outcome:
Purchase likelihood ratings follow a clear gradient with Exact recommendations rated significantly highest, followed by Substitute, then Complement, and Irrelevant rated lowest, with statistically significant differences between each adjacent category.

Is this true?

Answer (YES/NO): NO